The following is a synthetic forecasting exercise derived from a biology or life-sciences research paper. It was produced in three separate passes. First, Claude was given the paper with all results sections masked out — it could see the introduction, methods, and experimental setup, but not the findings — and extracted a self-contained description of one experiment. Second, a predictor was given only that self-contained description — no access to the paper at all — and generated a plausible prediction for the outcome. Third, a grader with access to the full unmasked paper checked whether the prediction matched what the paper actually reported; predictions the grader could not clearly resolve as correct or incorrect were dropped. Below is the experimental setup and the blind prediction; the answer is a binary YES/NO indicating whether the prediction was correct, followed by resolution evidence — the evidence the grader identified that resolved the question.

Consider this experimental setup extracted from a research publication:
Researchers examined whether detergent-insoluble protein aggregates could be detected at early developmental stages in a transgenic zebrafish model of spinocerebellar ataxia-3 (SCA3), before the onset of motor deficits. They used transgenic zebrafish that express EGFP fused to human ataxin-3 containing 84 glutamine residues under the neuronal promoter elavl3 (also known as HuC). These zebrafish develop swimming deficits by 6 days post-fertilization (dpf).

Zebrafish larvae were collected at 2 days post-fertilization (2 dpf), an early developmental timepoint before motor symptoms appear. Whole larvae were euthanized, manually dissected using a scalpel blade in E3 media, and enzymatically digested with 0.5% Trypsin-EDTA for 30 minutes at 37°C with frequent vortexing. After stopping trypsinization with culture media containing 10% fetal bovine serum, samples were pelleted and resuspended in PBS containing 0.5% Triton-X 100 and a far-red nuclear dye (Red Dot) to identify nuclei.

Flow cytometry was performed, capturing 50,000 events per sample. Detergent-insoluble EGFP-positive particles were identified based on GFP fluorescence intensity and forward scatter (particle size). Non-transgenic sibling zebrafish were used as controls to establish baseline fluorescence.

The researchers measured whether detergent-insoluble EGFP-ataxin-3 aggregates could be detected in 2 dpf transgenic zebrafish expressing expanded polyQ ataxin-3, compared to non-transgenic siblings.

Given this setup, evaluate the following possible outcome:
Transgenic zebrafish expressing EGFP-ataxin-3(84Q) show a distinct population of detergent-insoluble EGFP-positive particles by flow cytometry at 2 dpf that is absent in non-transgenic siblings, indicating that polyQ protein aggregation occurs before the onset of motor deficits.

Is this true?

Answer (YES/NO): YES